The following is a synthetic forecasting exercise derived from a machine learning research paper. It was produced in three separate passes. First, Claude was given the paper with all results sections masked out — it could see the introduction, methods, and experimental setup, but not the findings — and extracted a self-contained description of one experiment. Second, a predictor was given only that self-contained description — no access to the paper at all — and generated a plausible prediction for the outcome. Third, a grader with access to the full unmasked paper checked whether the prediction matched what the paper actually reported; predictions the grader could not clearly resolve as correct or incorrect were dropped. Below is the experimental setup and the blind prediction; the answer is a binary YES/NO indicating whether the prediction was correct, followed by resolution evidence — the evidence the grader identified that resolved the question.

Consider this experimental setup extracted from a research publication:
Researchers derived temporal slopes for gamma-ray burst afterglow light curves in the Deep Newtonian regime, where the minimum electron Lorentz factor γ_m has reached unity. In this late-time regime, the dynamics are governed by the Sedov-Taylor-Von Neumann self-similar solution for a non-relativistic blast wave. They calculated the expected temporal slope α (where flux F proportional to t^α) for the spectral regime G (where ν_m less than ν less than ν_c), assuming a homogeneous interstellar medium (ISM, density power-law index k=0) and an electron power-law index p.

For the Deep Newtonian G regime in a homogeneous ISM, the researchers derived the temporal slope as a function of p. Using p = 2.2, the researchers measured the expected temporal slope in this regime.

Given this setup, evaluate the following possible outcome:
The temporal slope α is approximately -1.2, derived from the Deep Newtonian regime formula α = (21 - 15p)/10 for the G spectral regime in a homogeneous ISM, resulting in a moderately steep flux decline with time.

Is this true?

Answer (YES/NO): NO